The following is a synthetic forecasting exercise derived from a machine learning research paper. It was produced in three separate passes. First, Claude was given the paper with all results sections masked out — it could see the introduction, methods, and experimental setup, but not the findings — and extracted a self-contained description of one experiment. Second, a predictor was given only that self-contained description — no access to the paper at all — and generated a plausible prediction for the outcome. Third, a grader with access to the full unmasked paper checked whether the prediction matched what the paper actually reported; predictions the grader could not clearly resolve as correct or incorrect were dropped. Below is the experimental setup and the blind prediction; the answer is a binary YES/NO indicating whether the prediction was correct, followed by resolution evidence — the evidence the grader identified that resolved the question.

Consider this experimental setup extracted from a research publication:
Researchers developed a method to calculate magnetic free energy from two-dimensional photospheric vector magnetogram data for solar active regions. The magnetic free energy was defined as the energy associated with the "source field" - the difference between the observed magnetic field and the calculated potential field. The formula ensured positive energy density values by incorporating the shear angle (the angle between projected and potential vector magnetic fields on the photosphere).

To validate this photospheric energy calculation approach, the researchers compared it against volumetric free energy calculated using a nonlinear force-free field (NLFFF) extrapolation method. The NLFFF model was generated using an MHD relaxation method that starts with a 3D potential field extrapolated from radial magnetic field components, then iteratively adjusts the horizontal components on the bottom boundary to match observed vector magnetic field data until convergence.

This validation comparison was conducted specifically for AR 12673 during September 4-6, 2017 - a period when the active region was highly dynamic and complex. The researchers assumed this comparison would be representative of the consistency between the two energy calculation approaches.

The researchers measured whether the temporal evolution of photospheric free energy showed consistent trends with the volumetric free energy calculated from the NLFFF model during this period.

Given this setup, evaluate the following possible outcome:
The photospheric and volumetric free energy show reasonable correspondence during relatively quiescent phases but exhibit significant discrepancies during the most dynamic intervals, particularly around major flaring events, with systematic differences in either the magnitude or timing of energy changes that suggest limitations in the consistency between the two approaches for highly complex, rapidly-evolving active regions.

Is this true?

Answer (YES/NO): NO